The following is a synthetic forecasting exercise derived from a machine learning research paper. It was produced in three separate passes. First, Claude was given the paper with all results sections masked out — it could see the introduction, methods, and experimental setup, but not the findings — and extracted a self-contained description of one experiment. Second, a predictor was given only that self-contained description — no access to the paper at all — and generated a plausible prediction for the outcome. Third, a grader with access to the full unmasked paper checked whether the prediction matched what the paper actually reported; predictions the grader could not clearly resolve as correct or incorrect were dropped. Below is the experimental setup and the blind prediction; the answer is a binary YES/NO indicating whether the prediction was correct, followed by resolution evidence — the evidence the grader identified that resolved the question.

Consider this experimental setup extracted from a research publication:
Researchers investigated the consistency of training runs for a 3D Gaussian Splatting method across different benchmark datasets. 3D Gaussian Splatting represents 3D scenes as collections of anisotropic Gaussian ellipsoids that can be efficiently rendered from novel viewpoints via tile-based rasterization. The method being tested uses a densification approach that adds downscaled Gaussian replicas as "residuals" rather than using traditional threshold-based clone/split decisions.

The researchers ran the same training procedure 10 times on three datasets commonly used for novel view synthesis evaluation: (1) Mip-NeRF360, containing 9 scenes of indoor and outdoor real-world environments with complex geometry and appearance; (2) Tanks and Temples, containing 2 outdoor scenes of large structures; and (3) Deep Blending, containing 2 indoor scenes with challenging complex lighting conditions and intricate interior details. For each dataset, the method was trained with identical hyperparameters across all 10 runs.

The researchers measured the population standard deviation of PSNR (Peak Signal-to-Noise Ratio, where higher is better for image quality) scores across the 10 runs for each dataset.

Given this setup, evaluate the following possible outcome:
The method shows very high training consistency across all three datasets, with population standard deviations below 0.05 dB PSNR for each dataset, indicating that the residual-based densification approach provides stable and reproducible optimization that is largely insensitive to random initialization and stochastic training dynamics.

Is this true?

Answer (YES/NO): NO